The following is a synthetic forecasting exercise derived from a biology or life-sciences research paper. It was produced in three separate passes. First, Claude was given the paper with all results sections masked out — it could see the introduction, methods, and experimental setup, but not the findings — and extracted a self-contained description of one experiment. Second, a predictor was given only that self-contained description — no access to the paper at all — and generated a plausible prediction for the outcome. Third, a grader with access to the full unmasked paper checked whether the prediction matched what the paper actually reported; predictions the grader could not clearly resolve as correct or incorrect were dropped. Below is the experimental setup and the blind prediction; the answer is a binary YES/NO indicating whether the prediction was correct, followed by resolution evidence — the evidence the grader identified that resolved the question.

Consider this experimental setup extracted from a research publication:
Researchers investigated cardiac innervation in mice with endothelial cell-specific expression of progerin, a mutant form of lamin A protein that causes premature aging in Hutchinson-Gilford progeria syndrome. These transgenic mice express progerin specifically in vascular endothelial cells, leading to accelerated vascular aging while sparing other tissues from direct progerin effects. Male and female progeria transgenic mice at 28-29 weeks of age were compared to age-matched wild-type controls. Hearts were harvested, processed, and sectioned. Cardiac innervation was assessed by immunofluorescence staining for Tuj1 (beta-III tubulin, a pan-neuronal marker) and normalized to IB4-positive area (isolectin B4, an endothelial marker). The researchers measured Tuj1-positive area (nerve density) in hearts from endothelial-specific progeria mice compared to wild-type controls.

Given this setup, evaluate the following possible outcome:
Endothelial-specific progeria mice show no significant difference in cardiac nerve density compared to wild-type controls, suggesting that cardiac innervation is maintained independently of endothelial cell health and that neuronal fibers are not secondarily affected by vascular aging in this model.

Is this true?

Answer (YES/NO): NO